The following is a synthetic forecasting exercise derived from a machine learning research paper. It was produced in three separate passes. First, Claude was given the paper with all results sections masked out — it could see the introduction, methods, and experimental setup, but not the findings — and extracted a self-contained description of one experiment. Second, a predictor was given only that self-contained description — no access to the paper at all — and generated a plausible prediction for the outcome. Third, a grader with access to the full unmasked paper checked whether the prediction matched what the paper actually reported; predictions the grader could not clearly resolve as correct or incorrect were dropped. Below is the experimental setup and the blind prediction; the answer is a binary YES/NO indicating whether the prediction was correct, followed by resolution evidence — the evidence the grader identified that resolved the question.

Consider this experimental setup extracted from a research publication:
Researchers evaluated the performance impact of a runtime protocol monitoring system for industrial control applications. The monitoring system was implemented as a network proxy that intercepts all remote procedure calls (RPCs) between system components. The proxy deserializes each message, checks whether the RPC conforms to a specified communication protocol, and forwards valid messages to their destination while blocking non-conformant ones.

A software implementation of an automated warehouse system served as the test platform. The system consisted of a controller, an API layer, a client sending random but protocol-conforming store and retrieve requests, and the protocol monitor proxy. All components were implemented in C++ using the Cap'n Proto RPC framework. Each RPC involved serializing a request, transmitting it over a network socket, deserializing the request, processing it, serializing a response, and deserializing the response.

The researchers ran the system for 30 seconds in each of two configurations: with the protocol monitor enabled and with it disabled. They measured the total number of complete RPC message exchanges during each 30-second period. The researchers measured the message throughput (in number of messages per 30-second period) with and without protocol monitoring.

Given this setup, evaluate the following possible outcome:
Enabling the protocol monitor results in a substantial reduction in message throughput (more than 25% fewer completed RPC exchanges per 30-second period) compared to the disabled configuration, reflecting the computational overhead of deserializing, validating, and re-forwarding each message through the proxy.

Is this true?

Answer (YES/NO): YES